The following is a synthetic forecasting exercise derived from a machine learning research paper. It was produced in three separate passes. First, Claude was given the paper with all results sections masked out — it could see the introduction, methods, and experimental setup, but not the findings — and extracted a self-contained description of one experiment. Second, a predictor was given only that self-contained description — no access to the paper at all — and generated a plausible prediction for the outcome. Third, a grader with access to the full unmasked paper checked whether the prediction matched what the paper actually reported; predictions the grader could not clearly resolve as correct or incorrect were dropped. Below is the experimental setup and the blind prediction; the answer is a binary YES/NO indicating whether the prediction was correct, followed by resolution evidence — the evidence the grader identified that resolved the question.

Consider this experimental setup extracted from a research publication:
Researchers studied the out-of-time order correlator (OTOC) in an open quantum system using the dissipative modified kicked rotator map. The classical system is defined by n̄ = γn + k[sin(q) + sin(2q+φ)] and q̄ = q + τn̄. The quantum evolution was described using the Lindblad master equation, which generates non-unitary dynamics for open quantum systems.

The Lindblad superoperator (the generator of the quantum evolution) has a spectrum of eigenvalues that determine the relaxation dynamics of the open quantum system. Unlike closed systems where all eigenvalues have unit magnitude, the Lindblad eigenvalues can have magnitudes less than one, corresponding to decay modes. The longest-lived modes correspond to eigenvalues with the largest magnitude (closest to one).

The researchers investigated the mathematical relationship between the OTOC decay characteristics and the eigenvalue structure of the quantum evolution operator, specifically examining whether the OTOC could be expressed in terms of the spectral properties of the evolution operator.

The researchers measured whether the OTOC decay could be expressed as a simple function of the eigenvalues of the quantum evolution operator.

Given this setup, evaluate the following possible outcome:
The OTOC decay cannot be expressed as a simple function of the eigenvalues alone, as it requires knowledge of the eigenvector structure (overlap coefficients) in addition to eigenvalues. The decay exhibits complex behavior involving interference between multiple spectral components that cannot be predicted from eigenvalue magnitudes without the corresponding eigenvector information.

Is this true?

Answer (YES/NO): NO